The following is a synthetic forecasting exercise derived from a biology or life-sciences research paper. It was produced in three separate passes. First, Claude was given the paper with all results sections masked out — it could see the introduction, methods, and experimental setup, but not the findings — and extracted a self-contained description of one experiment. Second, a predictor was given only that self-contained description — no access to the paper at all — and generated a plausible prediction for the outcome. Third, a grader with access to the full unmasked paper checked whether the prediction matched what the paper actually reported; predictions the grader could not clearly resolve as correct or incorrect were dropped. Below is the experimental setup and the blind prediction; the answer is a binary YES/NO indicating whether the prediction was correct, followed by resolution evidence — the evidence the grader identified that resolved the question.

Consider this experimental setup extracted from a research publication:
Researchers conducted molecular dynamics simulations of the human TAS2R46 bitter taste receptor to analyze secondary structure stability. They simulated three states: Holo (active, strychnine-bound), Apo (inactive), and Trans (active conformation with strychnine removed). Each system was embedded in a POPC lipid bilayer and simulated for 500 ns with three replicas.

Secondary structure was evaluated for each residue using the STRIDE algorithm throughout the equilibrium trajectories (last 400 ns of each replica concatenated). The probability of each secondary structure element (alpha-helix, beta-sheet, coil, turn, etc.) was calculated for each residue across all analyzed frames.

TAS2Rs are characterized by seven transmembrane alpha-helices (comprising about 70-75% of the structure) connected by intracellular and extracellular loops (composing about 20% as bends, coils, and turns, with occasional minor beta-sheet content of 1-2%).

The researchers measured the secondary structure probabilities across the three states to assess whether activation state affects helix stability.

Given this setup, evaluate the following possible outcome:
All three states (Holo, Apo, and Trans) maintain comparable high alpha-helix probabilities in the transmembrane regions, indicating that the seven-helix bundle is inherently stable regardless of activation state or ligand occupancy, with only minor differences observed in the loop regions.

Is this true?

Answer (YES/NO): YES